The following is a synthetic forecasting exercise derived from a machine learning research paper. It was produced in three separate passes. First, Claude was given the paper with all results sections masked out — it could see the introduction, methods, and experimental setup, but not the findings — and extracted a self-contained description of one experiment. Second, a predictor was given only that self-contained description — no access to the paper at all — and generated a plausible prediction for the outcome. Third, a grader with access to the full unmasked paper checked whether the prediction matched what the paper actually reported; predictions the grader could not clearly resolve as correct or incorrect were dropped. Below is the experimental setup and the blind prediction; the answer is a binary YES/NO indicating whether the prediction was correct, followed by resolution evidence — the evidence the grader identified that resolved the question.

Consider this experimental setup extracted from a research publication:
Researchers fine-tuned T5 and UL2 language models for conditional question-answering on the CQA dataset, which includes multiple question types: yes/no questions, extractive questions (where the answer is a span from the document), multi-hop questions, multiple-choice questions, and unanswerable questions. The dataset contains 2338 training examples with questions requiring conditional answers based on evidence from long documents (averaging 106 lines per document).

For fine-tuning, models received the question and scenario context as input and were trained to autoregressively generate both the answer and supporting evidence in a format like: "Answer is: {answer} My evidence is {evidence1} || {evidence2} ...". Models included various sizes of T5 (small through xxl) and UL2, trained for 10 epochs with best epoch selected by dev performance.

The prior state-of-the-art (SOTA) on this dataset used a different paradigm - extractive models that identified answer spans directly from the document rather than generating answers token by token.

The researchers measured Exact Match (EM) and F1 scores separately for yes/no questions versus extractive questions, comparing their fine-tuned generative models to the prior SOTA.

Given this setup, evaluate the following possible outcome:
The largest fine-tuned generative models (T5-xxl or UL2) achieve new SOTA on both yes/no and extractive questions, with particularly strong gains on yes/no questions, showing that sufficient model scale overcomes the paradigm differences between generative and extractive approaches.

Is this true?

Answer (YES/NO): NO